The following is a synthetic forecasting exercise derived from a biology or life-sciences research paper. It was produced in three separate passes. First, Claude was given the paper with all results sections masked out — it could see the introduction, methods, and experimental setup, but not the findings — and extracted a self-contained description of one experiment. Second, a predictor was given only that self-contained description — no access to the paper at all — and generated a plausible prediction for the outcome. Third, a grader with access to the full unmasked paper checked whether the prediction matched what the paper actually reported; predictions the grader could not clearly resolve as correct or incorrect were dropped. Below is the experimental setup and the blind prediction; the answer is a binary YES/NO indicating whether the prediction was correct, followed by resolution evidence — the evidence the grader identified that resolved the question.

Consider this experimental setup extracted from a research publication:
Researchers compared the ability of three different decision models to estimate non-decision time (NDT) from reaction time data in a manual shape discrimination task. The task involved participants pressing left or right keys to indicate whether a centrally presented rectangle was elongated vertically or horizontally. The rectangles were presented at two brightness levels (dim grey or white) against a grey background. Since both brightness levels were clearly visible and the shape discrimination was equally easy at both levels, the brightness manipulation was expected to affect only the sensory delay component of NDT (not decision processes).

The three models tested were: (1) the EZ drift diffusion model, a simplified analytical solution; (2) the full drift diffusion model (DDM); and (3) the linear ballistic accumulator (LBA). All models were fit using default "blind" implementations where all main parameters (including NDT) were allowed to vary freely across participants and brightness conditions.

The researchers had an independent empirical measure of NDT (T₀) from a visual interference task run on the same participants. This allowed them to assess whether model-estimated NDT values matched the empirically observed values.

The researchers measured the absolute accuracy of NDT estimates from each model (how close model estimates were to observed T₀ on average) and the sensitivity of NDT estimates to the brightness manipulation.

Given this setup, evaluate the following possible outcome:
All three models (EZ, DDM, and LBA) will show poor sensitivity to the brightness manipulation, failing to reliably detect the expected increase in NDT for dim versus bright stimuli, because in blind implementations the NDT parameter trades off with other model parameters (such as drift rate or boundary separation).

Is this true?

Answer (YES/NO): NO